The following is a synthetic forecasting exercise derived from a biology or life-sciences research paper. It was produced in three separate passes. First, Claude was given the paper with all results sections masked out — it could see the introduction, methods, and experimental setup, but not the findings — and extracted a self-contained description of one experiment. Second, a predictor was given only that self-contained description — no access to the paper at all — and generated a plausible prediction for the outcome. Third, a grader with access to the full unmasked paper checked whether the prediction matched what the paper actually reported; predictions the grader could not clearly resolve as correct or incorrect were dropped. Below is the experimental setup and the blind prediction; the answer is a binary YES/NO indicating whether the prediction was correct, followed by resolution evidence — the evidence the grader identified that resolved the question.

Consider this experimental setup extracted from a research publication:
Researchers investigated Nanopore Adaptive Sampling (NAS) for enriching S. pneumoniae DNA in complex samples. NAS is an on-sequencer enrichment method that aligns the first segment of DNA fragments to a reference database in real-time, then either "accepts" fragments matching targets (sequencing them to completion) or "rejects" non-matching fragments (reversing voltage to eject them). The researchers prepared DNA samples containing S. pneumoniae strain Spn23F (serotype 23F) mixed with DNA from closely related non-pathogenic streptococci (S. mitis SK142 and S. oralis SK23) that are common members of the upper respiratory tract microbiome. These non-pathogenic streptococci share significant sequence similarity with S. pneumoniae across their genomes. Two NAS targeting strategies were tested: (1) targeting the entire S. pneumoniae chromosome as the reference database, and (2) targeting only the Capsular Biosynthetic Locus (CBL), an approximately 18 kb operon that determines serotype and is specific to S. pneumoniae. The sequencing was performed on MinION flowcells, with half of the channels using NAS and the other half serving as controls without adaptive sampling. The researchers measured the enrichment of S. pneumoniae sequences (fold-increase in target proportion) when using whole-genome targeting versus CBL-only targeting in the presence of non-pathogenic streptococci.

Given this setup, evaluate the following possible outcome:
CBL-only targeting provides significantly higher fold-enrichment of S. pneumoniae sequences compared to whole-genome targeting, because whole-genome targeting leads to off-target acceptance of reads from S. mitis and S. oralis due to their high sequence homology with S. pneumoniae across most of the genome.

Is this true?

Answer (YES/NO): YES